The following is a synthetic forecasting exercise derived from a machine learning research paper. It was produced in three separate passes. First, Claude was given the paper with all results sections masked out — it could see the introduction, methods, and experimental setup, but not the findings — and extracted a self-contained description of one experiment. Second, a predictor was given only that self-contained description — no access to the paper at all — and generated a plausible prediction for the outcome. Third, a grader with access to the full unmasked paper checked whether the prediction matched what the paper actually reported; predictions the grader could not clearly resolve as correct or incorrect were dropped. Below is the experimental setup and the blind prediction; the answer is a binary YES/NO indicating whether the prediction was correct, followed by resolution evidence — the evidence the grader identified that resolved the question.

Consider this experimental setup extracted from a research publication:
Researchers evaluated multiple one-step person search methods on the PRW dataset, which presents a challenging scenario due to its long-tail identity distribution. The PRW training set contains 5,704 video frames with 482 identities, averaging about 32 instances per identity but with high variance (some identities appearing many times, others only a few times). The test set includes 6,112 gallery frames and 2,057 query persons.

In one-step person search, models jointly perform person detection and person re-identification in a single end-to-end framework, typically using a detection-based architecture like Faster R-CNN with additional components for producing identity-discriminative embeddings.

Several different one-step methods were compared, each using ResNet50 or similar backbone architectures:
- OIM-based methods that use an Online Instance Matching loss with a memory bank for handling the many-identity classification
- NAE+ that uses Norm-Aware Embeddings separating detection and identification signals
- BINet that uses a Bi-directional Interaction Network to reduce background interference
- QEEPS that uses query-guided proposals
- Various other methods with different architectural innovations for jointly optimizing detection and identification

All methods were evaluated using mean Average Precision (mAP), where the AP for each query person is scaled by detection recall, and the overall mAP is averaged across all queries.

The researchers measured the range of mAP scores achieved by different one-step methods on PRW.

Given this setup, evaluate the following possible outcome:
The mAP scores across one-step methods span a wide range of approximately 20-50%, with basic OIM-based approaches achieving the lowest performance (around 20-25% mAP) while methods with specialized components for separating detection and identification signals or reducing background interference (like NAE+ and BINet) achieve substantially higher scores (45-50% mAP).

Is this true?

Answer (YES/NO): YES